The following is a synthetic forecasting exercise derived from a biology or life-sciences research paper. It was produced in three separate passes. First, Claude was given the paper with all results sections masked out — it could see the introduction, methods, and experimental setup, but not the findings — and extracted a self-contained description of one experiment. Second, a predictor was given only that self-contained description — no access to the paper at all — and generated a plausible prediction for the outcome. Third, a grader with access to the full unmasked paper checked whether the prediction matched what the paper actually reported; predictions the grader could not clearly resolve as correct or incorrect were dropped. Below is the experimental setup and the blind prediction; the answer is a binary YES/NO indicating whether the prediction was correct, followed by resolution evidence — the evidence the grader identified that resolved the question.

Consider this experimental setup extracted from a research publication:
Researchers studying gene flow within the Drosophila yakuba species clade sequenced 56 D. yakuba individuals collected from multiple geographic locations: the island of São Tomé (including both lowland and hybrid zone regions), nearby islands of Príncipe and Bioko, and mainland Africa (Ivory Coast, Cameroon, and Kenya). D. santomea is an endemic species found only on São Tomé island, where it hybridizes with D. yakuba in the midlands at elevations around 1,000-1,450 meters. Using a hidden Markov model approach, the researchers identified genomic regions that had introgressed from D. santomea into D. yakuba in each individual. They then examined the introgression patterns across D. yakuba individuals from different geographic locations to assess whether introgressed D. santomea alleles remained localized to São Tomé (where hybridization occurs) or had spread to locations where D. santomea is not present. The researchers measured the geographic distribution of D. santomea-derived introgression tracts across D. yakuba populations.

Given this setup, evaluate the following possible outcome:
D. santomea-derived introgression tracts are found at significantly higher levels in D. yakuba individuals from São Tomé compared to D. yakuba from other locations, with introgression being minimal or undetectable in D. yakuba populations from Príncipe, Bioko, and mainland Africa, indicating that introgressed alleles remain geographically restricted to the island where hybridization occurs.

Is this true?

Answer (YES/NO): NO